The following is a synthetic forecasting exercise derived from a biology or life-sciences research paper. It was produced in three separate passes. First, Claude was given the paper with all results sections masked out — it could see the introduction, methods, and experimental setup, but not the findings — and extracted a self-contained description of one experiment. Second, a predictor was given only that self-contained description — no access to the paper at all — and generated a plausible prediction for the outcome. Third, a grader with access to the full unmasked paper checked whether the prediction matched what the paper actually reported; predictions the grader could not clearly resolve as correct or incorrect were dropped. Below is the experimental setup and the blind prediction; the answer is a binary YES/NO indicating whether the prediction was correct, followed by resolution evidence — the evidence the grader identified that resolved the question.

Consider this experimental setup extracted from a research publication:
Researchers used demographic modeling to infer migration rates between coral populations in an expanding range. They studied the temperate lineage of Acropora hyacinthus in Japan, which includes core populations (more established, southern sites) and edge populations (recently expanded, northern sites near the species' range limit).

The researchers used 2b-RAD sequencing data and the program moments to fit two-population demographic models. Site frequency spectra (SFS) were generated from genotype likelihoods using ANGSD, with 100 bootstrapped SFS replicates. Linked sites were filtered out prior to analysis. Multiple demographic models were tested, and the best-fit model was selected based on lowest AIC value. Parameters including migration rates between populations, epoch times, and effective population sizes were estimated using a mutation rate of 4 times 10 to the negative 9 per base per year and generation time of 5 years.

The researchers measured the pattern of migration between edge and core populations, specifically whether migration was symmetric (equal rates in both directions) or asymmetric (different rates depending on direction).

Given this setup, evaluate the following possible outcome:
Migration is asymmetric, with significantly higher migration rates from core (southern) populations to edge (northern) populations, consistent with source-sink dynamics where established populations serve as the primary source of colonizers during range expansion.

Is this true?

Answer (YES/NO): YES